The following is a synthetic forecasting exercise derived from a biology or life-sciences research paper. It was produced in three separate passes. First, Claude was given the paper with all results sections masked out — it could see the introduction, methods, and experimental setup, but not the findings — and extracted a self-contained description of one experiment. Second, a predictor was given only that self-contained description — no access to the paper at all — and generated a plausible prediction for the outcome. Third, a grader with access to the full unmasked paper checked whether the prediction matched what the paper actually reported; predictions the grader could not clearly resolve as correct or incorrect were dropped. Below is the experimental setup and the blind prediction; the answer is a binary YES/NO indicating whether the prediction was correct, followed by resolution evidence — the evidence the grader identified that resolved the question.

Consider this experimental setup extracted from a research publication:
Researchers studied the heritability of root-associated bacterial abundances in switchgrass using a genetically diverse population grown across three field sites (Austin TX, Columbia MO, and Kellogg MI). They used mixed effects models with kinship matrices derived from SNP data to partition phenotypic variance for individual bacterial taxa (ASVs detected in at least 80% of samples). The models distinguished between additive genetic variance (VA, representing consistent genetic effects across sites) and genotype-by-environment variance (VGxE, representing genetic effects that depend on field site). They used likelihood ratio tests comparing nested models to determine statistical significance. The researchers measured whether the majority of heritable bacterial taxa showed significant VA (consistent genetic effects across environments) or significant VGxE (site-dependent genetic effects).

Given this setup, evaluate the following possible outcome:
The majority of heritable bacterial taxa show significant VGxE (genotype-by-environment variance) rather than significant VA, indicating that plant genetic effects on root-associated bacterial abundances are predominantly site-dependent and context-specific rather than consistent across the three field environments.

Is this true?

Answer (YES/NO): YES